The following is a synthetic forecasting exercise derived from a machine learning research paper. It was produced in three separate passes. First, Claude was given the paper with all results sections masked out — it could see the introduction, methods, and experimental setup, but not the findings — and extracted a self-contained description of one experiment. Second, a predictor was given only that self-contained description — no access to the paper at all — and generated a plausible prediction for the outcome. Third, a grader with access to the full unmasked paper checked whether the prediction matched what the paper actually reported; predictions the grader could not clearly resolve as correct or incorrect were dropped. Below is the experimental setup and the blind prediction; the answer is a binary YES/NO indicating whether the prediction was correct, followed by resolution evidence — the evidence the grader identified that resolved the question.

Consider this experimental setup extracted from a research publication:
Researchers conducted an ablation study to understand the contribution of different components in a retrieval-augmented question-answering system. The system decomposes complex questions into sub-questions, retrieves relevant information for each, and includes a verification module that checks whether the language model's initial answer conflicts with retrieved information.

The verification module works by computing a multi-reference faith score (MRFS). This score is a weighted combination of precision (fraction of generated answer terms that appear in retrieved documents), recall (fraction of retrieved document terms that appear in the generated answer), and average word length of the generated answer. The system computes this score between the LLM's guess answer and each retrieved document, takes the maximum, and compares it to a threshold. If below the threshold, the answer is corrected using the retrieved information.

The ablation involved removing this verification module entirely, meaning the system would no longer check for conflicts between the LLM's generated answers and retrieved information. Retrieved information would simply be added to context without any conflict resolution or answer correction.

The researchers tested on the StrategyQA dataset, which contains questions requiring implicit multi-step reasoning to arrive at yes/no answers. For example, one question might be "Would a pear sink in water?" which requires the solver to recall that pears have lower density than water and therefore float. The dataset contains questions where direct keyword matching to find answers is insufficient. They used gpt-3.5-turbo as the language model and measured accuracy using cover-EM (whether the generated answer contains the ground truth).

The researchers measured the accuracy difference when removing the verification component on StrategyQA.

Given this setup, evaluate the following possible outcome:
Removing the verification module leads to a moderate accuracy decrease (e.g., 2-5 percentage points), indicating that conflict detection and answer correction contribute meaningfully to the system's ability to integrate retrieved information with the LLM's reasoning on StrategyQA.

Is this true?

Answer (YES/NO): YES